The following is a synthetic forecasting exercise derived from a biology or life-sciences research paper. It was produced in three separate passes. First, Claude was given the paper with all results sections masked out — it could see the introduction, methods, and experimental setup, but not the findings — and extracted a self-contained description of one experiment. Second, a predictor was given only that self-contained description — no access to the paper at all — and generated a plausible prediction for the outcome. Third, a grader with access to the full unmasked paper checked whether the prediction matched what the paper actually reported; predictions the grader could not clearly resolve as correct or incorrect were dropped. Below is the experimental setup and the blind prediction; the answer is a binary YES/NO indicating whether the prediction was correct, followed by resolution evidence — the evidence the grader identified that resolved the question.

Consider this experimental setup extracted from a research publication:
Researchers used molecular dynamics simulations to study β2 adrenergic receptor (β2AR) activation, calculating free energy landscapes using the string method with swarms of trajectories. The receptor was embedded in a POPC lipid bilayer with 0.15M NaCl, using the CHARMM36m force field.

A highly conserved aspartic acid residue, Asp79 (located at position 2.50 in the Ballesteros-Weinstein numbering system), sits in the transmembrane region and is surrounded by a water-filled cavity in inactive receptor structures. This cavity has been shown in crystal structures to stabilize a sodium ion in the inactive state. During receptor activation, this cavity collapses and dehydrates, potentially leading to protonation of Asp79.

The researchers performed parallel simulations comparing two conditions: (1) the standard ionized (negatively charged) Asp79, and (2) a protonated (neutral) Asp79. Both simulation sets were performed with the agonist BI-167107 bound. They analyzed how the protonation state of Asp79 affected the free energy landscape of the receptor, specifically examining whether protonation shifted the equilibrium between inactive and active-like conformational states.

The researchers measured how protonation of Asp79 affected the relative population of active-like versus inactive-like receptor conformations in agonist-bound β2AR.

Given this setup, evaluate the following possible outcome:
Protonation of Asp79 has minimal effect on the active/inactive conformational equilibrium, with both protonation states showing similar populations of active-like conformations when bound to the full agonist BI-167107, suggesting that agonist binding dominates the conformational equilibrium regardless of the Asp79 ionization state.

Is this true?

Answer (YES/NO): NO